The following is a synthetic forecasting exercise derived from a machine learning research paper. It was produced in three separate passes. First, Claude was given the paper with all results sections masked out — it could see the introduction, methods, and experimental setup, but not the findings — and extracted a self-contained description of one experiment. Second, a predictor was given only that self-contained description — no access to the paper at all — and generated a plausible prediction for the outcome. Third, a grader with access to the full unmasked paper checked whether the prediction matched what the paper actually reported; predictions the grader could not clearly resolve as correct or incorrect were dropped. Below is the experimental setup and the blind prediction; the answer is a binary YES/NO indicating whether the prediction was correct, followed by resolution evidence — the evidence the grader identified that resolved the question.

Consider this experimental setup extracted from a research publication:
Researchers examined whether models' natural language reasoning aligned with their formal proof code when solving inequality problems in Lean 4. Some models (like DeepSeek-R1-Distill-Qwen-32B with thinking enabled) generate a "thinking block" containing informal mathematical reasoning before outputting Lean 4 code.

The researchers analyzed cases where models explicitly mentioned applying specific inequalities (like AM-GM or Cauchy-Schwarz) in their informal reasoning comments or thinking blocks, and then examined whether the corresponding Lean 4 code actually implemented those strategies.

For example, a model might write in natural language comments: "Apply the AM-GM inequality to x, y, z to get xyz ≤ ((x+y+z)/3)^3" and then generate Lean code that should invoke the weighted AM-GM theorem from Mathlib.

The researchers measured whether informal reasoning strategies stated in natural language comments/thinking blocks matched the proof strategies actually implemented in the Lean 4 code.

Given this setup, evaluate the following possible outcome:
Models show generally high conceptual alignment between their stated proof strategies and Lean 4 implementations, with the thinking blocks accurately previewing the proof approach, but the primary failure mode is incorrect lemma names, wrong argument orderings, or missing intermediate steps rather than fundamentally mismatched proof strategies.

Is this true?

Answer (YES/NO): NO